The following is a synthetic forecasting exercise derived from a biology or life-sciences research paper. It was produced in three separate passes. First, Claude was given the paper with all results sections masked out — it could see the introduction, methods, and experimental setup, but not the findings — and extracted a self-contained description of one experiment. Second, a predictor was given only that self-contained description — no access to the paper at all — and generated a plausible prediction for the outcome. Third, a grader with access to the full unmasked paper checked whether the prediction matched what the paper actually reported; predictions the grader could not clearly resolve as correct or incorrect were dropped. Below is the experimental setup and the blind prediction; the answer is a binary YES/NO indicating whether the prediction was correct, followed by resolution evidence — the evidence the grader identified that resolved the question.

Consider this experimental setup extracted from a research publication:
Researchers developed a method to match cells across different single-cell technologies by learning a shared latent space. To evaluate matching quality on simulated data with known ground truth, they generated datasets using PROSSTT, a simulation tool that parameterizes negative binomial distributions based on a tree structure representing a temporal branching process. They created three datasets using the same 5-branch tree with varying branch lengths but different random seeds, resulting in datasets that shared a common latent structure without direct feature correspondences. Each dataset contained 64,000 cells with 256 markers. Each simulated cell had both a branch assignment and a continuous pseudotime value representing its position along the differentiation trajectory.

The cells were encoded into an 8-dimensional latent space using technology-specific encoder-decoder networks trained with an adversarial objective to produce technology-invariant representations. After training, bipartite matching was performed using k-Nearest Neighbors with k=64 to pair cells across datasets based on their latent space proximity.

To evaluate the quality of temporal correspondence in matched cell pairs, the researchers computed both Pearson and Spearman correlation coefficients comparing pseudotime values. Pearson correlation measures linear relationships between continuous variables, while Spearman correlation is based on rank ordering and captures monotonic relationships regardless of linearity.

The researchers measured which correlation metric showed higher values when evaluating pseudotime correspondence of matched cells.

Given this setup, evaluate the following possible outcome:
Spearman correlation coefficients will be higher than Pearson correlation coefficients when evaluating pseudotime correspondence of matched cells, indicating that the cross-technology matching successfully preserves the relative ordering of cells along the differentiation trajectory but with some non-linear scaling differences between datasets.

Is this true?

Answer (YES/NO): NO